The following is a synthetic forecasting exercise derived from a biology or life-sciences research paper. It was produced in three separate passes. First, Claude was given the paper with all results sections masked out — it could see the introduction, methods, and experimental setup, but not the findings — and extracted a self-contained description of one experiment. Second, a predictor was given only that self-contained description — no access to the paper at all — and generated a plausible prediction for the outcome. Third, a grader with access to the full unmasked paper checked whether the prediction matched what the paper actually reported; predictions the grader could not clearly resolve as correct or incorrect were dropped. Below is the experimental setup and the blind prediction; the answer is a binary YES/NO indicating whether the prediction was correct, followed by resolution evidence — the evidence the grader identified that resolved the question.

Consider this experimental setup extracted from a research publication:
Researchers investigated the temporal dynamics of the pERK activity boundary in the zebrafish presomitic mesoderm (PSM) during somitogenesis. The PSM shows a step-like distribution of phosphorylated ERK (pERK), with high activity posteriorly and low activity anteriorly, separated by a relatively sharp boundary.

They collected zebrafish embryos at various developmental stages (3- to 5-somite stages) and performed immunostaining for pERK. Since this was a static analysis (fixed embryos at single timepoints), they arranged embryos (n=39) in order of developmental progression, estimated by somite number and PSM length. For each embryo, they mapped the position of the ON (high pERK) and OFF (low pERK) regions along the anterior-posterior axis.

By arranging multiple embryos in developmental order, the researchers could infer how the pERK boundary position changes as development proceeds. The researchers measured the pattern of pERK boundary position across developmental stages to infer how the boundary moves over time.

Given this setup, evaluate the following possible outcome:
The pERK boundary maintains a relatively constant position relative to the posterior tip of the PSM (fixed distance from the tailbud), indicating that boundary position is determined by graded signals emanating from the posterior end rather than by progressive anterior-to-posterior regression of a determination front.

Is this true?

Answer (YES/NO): NO